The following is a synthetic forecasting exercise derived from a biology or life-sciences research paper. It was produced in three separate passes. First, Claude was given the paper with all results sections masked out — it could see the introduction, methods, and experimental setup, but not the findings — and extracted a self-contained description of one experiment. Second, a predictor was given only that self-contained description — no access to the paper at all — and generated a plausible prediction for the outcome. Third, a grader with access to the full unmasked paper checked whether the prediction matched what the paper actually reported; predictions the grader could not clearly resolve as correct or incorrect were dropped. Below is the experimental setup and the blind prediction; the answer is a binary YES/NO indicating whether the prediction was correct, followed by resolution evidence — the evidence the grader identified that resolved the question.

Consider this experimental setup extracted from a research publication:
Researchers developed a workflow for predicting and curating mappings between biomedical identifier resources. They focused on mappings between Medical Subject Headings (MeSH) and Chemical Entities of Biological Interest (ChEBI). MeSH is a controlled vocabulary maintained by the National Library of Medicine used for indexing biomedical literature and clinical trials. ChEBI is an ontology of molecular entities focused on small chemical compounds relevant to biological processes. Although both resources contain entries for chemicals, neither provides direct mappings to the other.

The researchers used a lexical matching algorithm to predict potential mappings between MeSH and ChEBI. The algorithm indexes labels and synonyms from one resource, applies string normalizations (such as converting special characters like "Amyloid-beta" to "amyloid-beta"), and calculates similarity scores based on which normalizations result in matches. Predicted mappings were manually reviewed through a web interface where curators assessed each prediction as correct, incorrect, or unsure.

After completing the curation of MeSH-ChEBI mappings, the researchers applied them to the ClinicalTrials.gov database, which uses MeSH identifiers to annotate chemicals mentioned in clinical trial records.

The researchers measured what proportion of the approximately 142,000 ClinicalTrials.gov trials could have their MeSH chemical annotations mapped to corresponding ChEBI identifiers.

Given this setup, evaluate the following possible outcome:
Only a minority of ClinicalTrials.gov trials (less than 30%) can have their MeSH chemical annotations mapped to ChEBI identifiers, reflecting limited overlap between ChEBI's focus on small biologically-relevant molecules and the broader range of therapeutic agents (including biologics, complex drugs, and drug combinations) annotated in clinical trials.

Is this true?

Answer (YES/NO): NO